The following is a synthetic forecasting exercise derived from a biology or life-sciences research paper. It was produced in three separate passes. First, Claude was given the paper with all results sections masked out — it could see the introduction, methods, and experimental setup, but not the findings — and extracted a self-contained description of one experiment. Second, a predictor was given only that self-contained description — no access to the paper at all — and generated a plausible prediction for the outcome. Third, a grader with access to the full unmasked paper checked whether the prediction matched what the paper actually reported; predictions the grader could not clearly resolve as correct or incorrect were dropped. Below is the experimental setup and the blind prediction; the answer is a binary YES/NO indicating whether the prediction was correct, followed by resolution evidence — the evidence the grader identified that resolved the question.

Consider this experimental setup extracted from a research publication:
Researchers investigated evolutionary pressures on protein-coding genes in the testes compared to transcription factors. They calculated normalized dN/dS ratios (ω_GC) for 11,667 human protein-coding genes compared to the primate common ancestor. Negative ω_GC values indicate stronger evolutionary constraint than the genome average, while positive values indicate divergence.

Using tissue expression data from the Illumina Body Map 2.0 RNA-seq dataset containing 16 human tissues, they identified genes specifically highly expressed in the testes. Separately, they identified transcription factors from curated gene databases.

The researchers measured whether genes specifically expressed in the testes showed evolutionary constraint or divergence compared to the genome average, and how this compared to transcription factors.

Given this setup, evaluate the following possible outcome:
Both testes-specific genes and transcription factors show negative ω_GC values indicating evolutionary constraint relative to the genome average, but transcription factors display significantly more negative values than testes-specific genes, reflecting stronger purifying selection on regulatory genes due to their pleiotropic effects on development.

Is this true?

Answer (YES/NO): NO